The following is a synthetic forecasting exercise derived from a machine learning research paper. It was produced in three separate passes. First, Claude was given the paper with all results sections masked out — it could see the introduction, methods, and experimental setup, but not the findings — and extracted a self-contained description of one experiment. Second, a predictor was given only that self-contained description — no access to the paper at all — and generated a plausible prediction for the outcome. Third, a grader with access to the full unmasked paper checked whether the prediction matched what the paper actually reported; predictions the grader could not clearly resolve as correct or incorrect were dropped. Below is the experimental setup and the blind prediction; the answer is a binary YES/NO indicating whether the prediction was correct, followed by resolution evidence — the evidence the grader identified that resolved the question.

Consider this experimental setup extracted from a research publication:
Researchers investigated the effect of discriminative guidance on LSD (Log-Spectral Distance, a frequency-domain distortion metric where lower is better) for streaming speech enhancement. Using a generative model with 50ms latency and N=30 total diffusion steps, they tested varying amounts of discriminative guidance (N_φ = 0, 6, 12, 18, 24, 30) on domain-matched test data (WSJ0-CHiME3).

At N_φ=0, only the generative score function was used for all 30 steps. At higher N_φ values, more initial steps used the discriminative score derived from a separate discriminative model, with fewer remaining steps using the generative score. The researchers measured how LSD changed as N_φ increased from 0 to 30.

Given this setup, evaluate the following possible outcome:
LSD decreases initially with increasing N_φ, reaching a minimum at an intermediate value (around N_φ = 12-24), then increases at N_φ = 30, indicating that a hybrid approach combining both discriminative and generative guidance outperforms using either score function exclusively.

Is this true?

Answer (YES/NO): NO